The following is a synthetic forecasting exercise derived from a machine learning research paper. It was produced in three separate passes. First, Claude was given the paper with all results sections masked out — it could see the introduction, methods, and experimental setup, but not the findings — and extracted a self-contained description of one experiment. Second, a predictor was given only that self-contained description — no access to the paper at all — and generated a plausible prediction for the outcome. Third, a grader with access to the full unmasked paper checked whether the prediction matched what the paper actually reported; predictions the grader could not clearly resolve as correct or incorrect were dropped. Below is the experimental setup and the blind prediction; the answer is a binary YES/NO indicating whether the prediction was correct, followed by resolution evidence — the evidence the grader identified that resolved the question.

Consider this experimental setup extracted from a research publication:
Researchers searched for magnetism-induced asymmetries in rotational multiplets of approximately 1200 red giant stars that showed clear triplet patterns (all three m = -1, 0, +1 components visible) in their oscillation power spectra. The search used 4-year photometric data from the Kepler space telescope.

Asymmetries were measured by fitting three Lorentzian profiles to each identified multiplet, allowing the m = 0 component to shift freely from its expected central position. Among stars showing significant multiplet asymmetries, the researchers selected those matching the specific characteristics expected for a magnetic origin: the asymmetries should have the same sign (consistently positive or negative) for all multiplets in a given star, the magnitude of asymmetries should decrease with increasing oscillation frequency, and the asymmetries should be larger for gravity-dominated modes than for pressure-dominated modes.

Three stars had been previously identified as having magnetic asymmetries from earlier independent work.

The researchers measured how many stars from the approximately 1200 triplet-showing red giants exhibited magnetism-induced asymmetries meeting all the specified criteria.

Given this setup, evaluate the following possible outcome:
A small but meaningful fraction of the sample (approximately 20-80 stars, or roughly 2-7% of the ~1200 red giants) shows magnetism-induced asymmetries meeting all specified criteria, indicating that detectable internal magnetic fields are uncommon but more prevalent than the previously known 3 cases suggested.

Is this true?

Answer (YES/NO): NO